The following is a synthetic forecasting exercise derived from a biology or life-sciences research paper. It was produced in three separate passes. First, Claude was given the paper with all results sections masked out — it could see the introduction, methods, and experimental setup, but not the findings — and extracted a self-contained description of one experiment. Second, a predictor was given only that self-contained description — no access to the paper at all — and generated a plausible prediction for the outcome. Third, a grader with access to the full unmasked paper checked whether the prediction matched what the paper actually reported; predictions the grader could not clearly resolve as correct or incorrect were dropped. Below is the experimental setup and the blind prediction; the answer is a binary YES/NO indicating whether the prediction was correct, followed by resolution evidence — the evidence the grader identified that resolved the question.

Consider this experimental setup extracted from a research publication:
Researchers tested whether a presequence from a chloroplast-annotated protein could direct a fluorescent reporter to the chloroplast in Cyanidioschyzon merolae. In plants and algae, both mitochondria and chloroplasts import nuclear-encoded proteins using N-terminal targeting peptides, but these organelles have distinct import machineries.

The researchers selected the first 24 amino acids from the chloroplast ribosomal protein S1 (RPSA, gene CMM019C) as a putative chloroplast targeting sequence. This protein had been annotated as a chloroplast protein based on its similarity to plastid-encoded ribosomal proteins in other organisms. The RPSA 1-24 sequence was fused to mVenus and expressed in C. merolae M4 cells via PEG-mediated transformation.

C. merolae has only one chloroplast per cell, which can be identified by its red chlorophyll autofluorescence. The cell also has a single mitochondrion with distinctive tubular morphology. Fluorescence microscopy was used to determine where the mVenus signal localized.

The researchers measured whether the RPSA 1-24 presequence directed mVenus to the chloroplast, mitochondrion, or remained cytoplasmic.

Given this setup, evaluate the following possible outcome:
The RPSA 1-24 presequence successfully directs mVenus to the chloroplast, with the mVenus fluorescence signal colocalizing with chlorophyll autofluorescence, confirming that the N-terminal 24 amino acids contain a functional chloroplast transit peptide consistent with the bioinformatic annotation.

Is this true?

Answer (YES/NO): NO